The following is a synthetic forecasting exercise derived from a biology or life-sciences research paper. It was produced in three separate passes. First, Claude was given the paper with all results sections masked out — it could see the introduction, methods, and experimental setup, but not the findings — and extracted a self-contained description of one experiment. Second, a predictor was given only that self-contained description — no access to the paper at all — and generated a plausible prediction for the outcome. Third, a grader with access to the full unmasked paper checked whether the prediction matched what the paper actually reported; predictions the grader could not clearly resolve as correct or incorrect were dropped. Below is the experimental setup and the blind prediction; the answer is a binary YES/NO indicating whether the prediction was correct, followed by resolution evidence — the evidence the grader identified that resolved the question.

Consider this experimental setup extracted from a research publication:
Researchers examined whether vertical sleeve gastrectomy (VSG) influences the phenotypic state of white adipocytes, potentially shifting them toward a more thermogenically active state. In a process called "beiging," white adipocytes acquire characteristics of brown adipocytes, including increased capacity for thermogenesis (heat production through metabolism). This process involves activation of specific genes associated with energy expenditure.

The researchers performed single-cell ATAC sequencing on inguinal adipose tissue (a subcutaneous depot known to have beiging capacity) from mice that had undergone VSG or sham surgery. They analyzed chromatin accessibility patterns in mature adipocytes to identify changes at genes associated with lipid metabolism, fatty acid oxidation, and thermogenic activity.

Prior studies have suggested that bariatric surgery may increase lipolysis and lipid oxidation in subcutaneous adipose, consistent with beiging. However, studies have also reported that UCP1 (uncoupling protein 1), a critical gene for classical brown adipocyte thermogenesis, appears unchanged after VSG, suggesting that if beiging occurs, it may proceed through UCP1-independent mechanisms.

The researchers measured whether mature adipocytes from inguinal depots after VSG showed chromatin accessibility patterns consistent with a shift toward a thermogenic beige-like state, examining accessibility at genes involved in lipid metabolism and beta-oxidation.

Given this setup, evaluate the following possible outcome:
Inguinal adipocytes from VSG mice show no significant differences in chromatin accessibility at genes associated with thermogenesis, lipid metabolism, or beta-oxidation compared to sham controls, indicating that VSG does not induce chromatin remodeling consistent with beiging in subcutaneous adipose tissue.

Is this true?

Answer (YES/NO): NO